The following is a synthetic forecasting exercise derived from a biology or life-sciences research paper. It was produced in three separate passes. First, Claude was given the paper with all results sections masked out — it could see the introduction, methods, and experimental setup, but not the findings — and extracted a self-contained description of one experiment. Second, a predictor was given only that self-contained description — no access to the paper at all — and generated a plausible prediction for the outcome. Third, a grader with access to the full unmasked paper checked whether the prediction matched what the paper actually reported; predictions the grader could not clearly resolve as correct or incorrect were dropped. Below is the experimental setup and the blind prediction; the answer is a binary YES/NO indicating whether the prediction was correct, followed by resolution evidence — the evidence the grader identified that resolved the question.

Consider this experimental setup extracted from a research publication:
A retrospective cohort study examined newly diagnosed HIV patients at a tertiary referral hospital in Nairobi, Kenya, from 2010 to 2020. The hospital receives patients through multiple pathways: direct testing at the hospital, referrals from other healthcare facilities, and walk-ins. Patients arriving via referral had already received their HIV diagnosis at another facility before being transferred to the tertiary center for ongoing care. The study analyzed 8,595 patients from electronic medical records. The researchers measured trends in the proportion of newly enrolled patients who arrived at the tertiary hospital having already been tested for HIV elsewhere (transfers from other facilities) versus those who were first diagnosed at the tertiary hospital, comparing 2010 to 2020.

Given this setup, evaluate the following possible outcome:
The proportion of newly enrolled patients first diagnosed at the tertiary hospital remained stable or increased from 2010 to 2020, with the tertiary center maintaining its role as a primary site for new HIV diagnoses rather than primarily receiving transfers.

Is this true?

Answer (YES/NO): NO